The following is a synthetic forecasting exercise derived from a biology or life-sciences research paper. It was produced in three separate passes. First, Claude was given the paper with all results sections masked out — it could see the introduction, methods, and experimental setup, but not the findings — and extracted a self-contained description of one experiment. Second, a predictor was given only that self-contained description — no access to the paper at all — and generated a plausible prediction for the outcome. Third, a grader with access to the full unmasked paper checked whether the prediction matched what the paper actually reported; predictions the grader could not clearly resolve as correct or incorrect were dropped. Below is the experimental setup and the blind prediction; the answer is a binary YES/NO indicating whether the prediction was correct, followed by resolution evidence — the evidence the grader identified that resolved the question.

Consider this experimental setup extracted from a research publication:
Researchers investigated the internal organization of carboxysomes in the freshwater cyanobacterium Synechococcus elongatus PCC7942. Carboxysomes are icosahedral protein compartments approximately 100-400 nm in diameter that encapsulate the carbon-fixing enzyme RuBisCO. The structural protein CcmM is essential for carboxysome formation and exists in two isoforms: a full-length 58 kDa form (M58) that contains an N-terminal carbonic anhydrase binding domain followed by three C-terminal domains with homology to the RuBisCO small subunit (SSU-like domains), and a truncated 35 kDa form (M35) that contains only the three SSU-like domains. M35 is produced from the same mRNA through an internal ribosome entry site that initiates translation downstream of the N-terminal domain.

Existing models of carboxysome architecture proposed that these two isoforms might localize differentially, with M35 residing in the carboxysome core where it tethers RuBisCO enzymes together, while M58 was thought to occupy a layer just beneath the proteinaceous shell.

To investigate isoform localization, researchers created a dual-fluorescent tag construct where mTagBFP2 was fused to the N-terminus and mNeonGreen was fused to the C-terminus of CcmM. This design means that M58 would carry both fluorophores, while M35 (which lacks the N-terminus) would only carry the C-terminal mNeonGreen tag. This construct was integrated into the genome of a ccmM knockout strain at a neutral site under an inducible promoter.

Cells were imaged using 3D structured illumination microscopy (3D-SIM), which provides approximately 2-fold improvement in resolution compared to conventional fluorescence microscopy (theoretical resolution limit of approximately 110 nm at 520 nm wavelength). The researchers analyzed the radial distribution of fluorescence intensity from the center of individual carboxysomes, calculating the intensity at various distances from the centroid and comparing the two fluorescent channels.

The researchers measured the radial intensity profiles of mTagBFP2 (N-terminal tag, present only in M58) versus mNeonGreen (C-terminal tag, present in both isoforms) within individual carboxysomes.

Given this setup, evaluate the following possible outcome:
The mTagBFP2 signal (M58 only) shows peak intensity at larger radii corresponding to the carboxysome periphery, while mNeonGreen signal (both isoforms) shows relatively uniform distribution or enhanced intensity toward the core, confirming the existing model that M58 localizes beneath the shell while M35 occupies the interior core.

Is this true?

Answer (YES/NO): NO